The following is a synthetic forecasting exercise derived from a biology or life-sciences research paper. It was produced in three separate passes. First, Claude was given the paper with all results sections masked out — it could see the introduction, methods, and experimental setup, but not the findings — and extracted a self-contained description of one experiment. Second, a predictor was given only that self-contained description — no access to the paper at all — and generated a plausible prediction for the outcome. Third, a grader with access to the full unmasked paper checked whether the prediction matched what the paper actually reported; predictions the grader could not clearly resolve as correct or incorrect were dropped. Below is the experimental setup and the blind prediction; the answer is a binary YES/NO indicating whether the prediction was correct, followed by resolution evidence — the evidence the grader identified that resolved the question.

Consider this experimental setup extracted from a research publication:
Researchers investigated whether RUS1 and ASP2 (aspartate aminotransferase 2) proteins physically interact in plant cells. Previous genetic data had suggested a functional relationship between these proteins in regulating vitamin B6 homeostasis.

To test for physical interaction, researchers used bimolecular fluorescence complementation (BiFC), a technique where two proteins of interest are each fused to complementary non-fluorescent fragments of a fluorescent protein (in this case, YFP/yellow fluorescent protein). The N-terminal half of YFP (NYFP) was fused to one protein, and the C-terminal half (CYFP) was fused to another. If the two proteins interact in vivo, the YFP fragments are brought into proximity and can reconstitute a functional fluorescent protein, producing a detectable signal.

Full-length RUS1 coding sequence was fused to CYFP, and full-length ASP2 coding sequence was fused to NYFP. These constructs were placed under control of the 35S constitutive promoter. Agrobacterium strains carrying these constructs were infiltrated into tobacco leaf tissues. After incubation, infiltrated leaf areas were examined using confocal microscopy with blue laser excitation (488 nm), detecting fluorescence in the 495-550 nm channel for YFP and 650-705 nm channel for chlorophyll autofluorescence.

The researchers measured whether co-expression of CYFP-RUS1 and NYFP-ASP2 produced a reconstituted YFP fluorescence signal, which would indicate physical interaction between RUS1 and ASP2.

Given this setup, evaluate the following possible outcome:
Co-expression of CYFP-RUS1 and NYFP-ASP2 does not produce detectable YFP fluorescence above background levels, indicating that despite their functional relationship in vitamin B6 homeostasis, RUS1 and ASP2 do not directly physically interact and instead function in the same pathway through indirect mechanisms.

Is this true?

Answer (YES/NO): NO